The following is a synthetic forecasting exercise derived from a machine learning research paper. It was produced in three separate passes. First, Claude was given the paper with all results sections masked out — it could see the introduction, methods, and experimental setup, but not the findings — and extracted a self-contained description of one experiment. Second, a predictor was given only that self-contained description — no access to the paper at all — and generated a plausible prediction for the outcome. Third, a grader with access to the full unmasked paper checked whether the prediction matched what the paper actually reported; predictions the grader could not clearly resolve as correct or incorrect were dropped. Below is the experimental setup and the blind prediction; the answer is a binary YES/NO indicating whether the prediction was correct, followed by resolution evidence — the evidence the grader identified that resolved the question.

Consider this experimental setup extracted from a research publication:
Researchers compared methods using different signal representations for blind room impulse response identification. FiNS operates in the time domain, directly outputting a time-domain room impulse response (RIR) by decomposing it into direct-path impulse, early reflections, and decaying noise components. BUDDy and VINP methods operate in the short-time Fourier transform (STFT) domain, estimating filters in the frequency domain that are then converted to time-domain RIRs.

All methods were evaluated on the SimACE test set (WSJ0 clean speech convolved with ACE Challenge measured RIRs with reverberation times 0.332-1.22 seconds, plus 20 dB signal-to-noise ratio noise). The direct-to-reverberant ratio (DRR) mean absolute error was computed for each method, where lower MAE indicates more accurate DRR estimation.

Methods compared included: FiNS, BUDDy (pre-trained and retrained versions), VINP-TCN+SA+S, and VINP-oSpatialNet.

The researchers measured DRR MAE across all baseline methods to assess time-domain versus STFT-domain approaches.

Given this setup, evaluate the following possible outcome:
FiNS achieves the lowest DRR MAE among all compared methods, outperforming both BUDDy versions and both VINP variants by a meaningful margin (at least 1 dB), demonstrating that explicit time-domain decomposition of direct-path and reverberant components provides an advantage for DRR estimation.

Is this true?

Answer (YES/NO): NO